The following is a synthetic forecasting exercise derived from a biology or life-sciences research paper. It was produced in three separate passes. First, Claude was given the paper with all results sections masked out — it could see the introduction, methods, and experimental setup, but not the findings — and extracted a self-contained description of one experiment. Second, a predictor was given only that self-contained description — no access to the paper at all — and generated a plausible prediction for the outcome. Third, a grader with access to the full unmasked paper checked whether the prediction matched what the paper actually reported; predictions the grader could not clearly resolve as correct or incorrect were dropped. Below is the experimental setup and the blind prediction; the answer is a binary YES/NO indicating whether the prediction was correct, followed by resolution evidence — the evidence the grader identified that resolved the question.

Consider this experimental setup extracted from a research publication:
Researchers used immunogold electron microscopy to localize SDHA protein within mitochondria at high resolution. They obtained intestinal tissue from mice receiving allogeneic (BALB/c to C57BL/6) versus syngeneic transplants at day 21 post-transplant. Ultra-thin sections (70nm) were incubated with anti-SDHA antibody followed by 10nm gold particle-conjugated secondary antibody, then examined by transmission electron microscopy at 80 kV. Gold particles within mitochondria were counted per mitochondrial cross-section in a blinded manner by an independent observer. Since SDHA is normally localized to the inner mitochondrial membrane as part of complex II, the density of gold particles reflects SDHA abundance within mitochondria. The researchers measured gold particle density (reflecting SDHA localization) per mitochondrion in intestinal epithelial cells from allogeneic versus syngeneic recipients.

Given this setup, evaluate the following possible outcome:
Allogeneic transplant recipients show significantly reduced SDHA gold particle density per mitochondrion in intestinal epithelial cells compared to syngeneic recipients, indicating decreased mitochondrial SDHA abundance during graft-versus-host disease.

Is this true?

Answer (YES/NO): YES